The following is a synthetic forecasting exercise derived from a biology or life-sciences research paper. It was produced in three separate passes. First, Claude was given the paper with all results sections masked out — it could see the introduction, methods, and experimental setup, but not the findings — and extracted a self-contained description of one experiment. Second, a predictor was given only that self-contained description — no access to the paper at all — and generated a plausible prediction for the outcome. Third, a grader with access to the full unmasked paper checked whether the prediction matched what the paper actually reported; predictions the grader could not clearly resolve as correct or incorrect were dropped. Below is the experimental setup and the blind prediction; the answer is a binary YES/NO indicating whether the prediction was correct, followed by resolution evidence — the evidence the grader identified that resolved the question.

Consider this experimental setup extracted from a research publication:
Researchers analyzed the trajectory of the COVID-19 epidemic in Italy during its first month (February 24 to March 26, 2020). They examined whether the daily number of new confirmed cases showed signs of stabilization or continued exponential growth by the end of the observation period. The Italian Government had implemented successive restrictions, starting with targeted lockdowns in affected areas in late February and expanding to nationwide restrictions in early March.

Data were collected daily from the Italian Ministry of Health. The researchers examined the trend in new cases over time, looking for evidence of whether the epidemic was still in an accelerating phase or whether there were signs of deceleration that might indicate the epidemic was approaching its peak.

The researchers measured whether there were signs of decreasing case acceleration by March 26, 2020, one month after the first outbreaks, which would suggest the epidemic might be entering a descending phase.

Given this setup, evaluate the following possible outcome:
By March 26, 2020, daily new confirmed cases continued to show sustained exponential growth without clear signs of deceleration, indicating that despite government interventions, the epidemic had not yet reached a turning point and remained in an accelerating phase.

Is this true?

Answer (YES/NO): NO